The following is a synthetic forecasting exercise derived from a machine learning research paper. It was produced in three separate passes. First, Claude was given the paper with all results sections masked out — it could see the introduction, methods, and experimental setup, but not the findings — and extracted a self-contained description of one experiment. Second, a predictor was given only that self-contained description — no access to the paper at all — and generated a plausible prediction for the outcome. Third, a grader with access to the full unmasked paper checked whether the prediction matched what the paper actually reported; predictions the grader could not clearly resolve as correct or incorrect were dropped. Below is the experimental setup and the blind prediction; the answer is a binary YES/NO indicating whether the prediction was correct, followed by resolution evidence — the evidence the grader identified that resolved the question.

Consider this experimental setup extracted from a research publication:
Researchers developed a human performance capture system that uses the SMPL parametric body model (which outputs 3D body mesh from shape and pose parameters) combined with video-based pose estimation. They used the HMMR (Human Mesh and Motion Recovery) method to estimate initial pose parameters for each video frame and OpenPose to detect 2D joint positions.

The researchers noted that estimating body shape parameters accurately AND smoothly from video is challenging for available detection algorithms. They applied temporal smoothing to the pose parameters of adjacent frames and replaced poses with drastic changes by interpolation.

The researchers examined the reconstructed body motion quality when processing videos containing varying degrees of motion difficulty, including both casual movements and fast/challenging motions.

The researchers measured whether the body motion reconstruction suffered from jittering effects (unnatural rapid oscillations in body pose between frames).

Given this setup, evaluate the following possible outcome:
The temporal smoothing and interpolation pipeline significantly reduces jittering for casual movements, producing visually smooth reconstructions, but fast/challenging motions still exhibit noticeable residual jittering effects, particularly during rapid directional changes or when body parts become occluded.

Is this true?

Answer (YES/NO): NO